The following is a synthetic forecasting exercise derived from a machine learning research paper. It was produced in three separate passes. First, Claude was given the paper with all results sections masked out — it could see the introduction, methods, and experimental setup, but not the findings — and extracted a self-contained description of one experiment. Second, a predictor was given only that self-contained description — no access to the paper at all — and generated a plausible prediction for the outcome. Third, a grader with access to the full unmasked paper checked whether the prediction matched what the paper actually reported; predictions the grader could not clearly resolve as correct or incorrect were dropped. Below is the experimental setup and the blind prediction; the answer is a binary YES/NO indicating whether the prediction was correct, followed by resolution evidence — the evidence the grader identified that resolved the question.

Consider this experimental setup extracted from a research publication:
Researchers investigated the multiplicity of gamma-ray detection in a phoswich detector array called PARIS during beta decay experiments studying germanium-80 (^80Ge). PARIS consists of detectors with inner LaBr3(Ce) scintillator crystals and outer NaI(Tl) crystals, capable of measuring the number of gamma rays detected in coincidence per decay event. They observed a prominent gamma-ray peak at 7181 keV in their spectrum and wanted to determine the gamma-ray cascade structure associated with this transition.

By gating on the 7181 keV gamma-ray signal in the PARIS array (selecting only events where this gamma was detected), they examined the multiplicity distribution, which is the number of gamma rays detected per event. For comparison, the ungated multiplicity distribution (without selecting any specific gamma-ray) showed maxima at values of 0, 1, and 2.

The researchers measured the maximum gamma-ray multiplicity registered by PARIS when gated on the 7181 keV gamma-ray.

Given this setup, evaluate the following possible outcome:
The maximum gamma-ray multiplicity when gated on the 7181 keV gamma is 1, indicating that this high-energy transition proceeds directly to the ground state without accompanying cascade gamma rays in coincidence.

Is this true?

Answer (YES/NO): NO